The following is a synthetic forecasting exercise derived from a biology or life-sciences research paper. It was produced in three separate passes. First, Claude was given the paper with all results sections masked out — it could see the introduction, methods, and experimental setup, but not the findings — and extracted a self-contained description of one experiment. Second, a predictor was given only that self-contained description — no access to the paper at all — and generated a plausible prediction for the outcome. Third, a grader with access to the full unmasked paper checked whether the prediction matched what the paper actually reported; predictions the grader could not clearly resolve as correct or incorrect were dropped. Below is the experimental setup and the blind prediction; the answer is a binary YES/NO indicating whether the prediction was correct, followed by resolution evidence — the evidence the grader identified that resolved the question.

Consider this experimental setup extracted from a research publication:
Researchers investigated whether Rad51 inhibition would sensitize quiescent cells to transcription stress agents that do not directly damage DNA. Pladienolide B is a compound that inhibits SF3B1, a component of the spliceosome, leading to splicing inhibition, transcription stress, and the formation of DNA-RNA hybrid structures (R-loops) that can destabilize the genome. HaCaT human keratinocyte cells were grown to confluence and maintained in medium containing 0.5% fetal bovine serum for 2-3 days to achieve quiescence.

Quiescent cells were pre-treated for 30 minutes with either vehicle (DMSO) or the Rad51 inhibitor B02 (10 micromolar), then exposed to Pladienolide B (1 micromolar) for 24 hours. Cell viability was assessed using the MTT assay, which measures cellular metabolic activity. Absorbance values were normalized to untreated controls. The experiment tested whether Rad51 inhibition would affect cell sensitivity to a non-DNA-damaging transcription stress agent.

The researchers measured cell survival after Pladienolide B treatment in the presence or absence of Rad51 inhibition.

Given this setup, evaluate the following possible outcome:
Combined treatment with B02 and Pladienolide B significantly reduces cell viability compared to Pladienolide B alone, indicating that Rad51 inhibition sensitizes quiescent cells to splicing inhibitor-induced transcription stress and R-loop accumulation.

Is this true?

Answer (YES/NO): YES